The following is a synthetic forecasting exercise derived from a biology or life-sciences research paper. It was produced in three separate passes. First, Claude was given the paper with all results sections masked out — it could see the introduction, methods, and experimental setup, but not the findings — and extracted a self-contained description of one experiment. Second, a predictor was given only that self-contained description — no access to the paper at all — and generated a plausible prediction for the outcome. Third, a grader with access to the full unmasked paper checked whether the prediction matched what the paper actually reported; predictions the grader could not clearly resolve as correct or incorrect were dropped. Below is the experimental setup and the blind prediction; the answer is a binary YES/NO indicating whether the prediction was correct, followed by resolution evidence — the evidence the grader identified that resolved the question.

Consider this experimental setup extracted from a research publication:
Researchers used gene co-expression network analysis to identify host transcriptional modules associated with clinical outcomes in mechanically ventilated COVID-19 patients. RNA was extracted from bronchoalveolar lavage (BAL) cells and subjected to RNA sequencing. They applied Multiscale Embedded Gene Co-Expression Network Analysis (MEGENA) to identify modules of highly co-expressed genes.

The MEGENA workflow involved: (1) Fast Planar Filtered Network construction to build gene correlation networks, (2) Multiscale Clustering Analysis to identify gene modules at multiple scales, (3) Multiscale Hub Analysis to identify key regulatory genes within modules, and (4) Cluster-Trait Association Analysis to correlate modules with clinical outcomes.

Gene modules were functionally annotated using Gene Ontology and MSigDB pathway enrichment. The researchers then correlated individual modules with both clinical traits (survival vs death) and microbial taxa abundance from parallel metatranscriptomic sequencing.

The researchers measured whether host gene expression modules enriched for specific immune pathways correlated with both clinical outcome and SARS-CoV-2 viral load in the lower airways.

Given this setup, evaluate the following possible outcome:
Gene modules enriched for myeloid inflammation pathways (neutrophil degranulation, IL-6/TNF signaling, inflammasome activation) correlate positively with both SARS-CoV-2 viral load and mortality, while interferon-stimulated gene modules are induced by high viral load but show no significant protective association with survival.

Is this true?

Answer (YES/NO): NO